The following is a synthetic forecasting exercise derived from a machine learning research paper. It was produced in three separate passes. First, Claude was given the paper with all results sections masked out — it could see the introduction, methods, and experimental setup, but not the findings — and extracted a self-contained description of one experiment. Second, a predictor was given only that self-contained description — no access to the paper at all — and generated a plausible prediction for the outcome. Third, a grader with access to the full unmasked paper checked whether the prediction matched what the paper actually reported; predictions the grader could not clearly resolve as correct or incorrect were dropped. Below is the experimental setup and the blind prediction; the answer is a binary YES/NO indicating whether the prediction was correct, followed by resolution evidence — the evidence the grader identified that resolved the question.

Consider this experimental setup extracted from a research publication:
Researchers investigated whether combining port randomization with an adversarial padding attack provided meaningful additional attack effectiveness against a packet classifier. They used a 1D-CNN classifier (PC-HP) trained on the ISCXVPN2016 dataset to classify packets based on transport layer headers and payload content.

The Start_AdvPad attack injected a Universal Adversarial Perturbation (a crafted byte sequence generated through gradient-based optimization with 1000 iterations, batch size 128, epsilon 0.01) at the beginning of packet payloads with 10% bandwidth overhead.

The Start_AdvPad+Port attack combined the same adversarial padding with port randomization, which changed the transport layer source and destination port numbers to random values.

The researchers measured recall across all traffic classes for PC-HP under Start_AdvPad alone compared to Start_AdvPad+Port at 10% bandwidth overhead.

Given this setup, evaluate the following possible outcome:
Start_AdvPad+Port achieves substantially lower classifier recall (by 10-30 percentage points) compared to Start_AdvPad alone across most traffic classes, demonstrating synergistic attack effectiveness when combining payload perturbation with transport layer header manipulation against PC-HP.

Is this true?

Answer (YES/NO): NO